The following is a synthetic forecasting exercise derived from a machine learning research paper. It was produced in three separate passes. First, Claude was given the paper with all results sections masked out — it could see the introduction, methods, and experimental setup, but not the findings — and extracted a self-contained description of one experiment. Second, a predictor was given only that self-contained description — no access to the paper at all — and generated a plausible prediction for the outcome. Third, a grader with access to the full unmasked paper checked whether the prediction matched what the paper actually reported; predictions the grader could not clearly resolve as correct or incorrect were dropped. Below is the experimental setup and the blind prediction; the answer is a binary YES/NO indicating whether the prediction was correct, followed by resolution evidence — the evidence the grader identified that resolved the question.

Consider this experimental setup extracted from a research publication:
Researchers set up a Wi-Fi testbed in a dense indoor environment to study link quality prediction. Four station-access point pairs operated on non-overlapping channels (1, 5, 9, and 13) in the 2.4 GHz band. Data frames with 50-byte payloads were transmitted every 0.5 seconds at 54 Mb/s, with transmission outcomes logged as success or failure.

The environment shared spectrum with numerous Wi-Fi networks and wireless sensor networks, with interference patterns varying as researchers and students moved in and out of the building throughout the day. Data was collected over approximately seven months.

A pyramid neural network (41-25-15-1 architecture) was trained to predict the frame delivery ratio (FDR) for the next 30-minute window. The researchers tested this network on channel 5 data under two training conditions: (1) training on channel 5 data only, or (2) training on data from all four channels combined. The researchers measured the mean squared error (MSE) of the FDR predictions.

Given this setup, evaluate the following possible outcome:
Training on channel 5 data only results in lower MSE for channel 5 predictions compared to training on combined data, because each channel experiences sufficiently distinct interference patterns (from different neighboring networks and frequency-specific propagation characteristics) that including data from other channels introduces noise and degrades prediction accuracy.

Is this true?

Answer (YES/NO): YES